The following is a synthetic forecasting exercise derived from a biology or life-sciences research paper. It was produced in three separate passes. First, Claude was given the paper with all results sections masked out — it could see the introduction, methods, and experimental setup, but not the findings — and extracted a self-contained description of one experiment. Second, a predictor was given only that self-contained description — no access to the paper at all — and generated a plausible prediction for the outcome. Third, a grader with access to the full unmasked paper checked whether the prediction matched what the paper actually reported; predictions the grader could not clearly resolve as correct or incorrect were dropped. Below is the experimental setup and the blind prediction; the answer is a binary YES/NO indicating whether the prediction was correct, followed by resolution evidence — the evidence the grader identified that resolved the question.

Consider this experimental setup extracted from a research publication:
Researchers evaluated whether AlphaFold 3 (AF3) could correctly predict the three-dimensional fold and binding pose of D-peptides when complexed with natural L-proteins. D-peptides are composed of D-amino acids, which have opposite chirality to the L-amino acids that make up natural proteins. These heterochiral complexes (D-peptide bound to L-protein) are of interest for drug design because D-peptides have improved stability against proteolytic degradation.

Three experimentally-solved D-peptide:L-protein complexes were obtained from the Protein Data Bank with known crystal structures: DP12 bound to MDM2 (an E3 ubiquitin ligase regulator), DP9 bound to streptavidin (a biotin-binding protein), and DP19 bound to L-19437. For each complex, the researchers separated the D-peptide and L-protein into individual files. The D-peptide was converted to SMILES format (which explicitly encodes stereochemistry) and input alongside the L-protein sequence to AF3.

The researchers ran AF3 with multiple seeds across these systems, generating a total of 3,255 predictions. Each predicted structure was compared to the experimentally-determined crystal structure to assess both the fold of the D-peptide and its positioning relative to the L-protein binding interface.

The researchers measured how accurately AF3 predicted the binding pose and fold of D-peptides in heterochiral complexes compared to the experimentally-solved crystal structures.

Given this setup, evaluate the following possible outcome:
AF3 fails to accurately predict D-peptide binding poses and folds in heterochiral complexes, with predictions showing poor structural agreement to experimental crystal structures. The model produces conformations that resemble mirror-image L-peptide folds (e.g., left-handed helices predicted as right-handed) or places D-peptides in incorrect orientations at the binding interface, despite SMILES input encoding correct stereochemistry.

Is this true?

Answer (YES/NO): YES